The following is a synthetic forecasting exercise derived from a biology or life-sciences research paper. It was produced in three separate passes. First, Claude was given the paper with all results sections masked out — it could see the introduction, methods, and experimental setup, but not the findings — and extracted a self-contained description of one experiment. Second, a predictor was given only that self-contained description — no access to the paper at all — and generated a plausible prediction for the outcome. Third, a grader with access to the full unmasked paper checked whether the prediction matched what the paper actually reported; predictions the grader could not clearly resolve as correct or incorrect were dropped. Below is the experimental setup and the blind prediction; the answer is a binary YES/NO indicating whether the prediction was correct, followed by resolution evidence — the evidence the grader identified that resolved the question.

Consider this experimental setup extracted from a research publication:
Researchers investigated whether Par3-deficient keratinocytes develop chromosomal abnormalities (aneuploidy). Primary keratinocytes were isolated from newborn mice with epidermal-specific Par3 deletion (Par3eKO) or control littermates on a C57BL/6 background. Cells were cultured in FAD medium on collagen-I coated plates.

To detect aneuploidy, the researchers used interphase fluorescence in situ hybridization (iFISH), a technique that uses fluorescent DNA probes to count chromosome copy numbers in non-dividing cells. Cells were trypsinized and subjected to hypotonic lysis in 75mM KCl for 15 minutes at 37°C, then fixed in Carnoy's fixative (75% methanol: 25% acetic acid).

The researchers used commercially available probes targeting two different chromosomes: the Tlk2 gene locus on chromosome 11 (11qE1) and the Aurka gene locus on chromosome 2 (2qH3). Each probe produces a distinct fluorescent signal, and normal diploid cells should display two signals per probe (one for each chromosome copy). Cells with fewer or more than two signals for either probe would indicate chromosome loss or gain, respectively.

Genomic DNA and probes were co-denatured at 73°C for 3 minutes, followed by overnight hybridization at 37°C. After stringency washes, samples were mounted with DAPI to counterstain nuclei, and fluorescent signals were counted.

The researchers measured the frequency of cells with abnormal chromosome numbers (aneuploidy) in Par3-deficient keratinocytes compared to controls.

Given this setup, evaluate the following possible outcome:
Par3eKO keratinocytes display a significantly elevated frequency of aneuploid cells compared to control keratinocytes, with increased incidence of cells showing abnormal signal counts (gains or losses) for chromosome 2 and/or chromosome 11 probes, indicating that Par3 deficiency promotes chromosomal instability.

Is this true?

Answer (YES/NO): YES